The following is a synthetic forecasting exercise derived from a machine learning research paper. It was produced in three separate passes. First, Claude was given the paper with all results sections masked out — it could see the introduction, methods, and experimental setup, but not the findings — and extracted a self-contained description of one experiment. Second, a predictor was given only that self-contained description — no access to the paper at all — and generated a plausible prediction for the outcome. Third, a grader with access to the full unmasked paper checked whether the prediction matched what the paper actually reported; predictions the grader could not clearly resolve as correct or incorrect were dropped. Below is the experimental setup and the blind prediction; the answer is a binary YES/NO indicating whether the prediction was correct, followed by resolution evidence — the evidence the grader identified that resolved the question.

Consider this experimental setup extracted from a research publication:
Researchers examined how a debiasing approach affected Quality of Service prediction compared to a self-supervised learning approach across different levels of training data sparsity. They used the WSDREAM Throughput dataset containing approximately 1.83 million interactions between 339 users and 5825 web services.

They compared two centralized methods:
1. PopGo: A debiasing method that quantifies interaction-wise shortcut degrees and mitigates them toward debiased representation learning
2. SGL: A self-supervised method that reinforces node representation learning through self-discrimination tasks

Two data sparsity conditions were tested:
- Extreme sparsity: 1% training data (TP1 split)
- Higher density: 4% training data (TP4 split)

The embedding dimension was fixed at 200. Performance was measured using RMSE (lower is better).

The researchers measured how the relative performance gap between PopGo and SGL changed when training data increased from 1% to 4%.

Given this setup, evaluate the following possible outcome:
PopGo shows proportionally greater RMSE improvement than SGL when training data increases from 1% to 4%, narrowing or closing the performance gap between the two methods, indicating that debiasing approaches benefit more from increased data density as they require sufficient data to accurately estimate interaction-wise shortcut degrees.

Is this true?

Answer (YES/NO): NO